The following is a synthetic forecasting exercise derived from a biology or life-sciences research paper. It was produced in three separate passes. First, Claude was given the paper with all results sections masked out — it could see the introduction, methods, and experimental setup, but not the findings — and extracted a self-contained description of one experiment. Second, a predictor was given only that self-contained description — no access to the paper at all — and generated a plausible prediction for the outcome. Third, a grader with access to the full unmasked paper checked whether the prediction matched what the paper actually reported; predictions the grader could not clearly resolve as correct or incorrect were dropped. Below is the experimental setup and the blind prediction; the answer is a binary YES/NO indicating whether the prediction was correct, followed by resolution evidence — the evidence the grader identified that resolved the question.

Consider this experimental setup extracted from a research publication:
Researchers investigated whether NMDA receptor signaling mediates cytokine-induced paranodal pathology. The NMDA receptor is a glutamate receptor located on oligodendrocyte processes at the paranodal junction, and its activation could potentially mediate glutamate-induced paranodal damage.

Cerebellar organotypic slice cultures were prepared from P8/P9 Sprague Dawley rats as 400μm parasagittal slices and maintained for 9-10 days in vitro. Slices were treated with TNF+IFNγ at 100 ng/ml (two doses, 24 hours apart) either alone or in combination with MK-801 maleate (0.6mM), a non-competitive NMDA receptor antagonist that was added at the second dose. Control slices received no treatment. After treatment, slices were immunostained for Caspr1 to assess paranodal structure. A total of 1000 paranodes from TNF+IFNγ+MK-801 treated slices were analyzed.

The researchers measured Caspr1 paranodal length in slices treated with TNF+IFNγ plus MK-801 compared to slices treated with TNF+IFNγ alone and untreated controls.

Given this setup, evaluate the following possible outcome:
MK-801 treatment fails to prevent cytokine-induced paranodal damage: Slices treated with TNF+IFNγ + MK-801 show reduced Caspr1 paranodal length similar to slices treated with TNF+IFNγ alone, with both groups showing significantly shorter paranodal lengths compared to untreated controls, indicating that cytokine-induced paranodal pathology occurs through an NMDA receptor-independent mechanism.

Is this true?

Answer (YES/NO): NO